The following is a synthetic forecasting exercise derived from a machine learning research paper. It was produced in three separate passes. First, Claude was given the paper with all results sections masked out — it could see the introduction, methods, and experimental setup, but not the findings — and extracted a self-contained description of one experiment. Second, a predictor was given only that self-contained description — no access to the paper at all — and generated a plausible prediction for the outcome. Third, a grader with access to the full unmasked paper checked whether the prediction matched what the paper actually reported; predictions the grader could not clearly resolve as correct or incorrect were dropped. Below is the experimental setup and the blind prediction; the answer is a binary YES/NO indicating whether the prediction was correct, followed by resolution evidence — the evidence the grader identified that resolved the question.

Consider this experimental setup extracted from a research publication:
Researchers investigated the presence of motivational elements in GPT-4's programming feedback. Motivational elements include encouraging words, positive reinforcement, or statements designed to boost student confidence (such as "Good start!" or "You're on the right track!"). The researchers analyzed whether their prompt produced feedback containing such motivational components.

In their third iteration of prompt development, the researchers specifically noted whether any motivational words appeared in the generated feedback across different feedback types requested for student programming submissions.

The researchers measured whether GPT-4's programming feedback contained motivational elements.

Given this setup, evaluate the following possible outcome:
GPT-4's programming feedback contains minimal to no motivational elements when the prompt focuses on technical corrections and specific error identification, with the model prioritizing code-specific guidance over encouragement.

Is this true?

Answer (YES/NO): YES